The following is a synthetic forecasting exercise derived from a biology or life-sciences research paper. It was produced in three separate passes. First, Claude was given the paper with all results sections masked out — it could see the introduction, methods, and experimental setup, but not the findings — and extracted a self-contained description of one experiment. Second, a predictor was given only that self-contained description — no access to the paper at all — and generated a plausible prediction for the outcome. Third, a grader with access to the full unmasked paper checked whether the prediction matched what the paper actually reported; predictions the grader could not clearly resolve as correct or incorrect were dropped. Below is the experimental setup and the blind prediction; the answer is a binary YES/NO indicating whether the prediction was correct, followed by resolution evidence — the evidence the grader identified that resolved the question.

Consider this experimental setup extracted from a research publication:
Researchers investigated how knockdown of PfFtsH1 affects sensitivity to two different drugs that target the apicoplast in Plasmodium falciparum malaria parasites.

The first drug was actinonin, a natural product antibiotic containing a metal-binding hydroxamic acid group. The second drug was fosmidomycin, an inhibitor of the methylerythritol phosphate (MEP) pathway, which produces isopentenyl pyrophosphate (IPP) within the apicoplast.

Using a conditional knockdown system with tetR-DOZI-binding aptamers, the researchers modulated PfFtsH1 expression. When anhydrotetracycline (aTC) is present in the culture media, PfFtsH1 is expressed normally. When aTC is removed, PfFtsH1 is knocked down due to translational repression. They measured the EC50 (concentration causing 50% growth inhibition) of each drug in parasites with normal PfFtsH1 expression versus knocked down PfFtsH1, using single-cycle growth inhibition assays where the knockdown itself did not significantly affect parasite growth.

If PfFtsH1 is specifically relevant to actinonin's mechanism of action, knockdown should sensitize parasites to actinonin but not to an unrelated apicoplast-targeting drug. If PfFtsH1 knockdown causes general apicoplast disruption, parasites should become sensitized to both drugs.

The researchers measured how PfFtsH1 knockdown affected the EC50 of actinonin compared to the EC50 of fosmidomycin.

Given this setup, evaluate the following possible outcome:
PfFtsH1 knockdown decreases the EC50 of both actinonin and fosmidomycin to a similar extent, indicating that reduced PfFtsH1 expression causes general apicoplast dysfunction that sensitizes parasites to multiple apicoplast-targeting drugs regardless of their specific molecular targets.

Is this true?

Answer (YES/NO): NO